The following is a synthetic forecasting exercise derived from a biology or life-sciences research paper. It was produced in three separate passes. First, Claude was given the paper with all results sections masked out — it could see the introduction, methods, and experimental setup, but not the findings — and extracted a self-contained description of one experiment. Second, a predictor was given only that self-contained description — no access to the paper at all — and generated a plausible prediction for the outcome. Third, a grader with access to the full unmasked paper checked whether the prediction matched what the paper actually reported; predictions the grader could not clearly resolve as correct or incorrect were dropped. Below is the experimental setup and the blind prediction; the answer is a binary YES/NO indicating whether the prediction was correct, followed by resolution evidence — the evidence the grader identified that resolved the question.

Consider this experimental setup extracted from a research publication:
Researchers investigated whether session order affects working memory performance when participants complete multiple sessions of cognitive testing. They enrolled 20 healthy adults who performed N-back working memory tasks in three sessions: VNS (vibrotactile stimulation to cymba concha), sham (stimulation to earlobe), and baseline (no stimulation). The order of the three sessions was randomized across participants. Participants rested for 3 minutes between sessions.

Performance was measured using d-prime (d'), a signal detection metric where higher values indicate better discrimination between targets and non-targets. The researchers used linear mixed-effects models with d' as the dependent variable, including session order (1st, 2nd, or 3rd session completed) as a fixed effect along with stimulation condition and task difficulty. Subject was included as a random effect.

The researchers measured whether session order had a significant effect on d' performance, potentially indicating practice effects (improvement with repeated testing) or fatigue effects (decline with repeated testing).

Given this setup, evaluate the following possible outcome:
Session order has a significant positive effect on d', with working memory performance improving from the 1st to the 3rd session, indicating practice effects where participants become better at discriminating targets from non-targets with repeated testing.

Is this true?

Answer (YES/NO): YES